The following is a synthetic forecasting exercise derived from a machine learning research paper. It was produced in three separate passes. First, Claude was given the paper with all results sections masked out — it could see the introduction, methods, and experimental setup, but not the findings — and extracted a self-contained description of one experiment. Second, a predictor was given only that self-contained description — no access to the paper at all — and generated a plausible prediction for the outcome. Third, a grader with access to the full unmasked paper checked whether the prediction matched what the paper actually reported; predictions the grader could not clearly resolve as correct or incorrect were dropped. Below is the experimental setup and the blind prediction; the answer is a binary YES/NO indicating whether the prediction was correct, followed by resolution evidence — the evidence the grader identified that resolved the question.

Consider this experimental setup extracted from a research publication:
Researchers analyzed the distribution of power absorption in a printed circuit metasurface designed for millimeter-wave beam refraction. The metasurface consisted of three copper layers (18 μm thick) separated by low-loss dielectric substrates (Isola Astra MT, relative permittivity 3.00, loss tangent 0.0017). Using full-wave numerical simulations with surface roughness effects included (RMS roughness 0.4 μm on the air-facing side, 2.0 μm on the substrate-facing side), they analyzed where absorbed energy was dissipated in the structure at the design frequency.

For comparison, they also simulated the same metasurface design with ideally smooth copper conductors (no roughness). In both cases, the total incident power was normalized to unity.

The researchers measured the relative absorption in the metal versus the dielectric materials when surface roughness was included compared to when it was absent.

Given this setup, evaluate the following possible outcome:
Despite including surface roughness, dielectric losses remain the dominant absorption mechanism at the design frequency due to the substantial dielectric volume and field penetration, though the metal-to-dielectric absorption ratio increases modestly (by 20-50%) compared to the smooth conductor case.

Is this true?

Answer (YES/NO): NO